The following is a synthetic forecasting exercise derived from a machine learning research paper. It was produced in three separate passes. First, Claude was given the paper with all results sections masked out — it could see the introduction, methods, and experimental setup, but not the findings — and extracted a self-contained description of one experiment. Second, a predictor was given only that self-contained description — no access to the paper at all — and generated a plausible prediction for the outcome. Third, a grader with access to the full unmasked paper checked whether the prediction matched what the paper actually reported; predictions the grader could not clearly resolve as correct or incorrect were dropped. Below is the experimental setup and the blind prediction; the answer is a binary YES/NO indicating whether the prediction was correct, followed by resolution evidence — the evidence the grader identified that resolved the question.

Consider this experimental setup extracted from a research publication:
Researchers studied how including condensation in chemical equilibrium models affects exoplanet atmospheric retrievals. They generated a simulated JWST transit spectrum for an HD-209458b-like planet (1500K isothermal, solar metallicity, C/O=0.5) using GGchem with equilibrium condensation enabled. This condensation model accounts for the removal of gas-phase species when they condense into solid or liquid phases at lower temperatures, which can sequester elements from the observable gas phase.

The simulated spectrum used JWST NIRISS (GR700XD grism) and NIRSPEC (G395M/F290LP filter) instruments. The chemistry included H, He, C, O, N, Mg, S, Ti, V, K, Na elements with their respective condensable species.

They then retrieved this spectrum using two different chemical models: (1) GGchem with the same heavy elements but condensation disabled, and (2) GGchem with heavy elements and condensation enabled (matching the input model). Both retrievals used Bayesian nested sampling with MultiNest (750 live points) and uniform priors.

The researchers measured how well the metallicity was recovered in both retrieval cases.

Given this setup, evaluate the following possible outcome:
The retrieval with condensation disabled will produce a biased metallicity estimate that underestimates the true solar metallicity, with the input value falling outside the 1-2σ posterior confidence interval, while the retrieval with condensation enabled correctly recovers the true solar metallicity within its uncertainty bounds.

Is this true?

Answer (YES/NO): NO